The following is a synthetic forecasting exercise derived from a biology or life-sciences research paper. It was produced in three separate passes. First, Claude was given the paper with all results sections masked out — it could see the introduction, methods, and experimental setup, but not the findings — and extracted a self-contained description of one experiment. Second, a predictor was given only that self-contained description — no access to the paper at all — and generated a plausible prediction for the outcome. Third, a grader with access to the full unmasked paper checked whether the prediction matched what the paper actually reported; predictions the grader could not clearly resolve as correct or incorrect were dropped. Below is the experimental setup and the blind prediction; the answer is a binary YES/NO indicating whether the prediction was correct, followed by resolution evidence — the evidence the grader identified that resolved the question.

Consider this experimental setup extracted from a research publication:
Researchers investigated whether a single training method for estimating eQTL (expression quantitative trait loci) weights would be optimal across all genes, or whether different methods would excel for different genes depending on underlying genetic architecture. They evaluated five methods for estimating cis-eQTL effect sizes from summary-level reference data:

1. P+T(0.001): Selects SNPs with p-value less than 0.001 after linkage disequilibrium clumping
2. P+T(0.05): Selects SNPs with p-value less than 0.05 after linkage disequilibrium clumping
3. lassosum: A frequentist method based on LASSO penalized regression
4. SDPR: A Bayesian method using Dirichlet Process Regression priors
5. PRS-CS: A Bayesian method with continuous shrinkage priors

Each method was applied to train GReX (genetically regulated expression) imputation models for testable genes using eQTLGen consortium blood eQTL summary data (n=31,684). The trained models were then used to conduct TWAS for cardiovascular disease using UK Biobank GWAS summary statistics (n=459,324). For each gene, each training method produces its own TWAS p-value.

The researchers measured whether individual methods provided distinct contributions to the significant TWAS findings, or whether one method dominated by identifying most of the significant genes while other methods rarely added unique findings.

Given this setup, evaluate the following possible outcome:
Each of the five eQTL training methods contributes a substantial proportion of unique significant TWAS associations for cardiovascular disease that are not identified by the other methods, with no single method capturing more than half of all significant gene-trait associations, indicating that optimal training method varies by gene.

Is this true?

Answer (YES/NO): NO